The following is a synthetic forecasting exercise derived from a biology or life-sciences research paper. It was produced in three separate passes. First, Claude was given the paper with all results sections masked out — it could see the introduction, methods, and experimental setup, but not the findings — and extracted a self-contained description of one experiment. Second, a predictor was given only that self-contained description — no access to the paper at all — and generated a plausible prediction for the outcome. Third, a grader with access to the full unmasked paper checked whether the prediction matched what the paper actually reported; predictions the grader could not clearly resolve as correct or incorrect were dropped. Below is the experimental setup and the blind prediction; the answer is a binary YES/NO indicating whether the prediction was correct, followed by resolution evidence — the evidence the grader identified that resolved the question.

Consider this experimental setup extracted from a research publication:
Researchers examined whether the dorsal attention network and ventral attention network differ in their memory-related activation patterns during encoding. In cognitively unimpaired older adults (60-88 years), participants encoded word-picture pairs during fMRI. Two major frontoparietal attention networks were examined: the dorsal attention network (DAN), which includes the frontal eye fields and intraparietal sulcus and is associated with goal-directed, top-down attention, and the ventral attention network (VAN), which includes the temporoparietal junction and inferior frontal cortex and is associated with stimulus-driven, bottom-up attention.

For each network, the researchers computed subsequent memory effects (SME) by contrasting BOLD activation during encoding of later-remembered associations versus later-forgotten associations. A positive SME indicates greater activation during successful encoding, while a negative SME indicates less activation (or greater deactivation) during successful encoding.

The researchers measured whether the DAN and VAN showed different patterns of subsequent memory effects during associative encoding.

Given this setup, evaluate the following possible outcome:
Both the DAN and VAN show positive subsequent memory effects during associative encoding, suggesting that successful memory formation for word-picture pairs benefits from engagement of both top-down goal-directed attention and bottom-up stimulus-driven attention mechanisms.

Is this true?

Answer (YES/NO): NO